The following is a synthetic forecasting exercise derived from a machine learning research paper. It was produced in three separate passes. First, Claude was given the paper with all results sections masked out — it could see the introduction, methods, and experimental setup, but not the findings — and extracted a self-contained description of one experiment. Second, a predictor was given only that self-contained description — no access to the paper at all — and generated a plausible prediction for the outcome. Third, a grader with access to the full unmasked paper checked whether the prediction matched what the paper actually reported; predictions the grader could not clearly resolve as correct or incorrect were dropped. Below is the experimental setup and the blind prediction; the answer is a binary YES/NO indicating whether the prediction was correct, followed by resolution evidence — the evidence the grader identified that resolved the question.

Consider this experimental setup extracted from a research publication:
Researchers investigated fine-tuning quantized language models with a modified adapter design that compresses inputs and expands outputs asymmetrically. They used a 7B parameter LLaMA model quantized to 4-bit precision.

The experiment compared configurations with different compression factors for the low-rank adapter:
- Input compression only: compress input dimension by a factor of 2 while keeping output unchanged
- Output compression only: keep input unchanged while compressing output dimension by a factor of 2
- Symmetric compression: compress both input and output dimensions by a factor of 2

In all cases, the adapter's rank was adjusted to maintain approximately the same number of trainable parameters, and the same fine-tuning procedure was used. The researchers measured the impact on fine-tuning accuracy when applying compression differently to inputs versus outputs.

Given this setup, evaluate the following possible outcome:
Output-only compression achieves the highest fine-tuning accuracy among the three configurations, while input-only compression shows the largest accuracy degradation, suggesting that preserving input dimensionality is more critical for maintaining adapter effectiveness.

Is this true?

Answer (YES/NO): NO